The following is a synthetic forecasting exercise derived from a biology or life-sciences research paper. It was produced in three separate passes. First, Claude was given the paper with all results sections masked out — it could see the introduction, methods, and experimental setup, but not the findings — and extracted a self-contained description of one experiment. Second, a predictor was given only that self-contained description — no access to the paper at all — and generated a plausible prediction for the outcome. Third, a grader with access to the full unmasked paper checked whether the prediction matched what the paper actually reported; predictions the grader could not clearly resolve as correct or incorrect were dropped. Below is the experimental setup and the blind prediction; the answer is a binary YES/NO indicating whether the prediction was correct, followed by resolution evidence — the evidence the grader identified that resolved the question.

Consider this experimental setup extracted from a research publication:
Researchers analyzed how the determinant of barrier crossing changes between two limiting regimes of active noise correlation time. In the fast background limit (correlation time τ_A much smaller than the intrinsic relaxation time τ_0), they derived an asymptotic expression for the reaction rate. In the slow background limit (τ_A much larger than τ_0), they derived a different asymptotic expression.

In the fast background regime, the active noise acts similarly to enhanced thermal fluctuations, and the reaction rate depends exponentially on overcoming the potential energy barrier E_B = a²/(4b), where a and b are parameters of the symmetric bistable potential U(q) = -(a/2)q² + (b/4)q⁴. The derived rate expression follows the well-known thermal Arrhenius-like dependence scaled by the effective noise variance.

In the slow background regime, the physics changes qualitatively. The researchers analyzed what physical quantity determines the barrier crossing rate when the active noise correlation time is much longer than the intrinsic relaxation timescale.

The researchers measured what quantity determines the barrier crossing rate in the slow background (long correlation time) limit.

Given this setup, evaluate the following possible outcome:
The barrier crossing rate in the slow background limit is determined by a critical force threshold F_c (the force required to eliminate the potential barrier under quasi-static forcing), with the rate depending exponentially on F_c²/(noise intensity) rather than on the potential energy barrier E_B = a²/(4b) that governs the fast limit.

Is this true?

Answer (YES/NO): YES